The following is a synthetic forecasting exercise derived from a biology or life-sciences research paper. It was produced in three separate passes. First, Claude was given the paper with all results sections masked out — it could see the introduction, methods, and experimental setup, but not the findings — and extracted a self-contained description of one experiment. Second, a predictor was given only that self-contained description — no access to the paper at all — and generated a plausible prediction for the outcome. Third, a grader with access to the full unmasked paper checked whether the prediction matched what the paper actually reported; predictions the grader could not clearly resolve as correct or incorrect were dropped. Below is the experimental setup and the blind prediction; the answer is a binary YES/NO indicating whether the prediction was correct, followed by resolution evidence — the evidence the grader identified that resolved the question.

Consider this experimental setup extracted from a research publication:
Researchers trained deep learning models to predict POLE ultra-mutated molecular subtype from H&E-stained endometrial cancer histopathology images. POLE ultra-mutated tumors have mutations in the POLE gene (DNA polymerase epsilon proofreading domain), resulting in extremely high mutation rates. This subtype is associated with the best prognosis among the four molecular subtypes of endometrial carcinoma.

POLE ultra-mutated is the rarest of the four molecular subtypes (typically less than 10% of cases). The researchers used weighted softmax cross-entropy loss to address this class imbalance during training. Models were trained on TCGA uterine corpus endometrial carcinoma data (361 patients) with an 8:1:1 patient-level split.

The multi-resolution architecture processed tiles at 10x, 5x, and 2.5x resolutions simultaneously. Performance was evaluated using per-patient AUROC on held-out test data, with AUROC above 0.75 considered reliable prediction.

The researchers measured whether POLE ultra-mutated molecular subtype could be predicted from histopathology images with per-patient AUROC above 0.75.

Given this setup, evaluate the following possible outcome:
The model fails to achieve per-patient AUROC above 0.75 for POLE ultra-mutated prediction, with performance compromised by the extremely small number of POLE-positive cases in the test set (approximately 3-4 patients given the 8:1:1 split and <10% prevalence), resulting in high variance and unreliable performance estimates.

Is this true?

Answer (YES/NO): YES